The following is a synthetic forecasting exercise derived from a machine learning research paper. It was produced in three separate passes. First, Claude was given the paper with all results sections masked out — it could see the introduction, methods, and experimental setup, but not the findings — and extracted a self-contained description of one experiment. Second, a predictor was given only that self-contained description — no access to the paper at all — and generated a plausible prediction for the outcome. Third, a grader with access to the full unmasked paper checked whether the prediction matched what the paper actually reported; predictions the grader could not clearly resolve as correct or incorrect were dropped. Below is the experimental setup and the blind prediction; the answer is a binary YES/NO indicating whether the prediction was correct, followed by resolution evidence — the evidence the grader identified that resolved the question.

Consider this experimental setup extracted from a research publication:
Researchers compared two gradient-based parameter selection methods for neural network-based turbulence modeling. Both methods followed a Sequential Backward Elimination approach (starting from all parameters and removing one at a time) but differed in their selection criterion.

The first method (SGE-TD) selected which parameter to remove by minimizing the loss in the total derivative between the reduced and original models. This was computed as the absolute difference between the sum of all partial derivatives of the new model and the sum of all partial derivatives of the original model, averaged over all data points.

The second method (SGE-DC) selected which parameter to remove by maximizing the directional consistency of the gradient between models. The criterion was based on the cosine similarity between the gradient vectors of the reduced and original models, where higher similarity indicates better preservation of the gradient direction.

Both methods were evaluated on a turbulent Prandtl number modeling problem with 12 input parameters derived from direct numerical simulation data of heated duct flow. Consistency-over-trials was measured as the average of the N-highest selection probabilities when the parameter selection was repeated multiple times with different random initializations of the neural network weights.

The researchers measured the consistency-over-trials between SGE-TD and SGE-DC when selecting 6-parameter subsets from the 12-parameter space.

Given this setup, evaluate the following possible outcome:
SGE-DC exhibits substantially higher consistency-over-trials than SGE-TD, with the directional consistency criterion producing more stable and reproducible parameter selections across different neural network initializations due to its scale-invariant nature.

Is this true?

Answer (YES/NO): NO